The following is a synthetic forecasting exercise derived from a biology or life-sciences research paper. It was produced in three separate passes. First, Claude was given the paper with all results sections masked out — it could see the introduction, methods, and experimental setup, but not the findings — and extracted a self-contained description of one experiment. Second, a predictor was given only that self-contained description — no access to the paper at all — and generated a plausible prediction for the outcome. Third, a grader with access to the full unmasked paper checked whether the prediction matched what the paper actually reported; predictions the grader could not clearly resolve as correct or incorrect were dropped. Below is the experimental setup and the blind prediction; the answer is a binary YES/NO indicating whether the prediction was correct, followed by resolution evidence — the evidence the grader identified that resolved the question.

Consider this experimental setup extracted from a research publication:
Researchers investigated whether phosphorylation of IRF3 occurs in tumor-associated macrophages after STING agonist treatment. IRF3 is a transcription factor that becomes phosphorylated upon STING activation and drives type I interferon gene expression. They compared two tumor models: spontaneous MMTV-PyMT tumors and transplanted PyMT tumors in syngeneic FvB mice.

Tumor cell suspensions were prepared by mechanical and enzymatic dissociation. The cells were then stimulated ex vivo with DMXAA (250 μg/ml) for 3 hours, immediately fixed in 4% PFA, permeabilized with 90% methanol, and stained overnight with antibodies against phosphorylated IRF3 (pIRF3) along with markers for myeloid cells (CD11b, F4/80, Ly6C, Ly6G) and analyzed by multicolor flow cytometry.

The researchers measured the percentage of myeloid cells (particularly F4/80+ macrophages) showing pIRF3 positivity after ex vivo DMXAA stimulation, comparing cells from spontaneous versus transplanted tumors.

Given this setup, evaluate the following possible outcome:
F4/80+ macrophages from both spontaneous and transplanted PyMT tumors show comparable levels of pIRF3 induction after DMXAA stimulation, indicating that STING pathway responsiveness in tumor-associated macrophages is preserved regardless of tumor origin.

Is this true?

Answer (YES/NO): NO